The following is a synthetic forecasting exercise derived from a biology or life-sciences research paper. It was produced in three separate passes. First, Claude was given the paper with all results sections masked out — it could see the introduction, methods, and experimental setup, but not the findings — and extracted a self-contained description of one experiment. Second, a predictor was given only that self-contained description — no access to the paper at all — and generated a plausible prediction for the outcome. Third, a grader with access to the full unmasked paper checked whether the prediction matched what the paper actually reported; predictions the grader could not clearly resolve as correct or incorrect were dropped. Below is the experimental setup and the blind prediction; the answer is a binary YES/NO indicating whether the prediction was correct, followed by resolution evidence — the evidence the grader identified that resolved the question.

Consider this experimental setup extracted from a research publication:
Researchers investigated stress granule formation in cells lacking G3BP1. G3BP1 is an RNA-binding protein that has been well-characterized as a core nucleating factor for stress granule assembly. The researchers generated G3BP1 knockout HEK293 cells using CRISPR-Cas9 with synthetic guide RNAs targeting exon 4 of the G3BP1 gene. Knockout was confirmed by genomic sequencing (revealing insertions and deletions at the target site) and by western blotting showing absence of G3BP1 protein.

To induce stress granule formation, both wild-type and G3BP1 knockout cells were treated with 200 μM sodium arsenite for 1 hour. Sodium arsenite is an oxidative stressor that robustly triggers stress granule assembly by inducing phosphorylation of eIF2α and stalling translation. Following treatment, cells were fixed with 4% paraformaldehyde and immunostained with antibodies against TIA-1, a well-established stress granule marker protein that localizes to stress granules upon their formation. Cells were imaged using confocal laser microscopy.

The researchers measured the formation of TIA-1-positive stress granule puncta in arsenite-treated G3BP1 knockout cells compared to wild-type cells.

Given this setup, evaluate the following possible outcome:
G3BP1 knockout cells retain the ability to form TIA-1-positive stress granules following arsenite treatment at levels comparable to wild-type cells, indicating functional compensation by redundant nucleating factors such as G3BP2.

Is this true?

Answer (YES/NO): YES